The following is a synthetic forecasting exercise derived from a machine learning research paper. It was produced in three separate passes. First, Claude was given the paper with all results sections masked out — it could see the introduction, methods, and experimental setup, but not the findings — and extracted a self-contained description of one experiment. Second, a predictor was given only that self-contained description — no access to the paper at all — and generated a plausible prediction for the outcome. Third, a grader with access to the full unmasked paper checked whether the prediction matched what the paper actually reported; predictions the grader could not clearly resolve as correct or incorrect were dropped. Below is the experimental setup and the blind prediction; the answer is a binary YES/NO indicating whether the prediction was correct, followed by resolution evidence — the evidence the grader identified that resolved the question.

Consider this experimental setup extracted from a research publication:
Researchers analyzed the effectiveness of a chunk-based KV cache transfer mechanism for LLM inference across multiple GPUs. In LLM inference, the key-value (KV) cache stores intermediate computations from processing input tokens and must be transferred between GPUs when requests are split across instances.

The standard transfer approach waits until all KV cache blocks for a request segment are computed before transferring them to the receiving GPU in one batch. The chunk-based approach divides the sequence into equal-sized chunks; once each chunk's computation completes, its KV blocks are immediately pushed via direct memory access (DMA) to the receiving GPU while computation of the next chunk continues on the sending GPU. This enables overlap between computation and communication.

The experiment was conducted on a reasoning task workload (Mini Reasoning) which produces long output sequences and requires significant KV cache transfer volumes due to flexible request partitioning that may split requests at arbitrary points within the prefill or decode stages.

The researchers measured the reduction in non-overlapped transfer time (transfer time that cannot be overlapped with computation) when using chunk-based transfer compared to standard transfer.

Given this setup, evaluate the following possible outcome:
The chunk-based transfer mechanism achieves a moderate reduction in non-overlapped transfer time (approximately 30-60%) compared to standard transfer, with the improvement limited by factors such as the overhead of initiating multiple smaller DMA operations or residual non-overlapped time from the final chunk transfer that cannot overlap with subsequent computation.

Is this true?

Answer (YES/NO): NO